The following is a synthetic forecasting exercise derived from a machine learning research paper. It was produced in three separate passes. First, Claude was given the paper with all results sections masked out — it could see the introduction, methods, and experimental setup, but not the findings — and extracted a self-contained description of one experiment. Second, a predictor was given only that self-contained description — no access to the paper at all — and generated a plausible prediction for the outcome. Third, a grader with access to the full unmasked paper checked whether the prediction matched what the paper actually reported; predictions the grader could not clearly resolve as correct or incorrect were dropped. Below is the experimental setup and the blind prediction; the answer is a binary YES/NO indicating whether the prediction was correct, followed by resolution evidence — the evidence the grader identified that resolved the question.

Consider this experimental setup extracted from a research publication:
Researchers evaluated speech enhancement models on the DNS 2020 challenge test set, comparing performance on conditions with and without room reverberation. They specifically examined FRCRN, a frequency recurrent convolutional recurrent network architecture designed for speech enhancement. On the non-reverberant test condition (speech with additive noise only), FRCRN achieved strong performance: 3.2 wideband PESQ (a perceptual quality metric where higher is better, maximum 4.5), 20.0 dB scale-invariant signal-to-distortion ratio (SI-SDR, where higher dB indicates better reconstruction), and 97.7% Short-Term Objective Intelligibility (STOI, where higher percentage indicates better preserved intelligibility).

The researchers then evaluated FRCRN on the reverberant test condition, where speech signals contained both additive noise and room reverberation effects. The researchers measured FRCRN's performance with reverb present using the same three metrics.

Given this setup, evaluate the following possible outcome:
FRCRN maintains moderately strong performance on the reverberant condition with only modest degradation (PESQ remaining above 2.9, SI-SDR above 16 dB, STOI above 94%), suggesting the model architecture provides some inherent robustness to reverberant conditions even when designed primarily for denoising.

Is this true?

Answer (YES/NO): NO